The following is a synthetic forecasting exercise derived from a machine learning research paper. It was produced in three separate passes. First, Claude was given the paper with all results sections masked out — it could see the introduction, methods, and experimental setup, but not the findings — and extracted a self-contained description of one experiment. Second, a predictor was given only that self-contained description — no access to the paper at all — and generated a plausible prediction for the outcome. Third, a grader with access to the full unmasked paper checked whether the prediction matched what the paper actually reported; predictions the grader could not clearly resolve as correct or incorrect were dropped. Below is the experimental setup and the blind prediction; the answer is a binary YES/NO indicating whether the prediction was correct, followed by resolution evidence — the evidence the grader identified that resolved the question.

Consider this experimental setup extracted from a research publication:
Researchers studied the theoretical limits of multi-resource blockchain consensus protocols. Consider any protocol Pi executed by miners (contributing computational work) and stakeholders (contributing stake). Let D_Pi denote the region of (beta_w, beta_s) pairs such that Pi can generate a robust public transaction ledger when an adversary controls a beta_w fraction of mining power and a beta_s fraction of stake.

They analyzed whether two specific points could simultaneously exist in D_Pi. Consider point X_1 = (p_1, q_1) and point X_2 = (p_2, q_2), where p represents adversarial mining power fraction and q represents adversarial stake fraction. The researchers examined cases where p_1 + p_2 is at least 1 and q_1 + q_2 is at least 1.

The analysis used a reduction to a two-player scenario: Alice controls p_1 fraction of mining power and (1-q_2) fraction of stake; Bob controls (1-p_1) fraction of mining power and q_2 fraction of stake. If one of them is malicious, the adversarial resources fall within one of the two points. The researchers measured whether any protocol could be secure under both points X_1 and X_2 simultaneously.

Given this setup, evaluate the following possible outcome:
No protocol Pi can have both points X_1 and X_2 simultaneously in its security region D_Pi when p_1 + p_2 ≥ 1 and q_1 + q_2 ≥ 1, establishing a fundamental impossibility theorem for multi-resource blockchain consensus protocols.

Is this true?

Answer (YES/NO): YES